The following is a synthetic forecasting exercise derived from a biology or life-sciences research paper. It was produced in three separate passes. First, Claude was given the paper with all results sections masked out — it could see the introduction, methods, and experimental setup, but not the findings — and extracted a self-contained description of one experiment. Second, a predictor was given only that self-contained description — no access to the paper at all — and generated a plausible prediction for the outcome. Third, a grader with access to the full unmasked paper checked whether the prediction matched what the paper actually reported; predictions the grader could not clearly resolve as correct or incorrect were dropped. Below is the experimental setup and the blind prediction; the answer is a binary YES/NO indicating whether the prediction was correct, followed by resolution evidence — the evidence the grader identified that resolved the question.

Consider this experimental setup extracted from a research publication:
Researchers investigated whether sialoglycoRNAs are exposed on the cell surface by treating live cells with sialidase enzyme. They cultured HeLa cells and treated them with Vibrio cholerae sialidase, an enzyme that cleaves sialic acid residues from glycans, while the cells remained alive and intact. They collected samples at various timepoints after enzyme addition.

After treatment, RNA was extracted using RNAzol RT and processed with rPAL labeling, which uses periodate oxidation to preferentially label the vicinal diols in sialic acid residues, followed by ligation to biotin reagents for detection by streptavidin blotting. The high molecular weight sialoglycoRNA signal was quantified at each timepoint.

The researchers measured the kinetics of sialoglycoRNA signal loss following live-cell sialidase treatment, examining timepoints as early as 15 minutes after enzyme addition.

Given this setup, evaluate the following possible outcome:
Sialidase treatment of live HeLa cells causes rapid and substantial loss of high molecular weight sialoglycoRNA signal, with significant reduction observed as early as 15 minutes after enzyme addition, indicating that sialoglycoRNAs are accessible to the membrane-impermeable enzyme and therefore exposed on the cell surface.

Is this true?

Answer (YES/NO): YES